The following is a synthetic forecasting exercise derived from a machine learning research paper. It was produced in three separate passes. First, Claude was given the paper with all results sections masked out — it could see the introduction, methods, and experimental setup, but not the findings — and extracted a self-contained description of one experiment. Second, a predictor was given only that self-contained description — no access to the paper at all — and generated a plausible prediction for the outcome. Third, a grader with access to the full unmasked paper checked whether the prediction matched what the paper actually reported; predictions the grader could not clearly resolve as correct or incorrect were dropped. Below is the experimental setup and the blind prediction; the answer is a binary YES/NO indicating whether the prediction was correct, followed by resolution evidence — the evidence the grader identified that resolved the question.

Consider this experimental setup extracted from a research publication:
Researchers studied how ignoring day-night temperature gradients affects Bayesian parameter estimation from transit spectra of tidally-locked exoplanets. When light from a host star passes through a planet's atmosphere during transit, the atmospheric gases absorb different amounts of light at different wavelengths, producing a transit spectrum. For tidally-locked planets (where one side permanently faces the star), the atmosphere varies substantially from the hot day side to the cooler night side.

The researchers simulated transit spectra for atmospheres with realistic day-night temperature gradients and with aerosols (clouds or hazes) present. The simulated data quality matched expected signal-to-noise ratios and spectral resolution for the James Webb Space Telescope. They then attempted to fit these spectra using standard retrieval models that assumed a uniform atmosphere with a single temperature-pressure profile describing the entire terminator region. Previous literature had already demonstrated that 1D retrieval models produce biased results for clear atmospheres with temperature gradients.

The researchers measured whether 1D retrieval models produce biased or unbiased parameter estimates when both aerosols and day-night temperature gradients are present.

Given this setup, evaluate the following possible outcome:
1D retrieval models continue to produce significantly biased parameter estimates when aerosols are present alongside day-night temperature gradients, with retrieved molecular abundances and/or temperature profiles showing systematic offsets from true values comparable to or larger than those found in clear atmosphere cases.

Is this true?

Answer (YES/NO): YES